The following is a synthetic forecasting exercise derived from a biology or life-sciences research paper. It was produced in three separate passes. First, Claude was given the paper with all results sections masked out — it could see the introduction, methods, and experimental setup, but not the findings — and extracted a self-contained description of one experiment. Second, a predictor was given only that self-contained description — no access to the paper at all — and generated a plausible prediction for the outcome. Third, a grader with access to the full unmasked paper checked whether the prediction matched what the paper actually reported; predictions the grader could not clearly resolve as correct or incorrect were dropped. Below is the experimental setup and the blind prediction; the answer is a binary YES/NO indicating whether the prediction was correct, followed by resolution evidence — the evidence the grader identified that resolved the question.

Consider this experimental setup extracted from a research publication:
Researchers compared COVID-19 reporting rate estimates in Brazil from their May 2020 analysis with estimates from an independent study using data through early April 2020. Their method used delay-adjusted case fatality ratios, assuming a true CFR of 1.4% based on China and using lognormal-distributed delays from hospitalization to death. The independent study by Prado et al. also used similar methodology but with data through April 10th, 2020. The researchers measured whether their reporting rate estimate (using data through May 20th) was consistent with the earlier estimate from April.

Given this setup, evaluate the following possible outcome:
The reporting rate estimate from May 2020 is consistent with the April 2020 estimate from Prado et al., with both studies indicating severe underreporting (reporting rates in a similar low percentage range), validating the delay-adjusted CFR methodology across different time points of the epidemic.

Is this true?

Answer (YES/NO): YES